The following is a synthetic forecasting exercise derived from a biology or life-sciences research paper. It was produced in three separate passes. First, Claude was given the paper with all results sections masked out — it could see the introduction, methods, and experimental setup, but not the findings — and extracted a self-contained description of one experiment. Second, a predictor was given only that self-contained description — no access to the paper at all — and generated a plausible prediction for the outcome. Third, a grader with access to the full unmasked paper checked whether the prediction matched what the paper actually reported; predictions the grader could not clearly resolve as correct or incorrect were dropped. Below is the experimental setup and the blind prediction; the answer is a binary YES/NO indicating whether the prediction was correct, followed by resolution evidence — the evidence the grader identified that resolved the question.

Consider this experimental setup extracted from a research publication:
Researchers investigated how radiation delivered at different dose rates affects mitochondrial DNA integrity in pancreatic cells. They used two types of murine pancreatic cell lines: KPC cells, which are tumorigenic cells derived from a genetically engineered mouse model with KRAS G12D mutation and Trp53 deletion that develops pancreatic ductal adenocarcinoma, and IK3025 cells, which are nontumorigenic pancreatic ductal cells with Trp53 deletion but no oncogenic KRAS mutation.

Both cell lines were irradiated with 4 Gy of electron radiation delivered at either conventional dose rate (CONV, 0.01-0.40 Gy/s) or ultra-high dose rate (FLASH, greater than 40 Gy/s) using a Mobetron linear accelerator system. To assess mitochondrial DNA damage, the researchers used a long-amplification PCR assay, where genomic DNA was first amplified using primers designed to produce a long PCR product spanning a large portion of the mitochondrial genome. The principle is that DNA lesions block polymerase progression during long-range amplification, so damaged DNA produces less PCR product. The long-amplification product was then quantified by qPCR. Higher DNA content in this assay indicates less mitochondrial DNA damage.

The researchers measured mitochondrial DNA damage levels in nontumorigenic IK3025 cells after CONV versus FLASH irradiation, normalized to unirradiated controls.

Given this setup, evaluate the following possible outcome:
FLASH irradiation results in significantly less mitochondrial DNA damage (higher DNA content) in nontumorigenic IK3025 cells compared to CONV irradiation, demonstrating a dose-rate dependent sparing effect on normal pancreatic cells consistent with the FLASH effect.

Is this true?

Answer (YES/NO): NO